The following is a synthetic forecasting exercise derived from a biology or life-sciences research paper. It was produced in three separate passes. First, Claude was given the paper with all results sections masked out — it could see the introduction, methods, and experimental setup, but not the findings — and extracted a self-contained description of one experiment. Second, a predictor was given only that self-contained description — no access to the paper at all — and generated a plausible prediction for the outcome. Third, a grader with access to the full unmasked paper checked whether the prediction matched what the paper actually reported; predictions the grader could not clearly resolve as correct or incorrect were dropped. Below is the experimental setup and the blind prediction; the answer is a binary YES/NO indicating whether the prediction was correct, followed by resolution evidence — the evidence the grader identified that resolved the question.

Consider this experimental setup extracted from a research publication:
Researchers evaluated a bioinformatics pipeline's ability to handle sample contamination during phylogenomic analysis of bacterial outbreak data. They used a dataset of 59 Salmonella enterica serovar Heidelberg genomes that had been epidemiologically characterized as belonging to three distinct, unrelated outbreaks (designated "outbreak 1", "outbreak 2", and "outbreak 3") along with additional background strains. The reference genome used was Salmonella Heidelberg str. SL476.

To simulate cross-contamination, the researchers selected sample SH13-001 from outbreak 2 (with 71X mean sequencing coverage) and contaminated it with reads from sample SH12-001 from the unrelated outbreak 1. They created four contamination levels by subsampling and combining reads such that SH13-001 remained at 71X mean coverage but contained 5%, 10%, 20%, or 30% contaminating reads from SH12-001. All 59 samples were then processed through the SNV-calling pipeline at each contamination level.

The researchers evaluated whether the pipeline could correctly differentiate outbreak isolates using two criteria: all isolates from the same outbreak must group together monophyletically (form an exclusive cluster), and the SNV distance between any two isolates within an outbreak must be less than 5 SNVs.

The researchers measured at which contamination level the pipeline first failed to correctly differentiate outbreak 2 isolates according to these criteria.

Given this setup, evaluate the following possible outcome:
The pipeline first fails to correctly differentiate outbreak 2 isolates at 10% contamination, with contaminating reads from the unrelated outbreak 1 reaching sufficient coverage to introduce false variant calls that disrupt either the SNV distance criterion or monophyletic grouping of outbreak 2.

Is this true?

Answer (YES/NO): NO